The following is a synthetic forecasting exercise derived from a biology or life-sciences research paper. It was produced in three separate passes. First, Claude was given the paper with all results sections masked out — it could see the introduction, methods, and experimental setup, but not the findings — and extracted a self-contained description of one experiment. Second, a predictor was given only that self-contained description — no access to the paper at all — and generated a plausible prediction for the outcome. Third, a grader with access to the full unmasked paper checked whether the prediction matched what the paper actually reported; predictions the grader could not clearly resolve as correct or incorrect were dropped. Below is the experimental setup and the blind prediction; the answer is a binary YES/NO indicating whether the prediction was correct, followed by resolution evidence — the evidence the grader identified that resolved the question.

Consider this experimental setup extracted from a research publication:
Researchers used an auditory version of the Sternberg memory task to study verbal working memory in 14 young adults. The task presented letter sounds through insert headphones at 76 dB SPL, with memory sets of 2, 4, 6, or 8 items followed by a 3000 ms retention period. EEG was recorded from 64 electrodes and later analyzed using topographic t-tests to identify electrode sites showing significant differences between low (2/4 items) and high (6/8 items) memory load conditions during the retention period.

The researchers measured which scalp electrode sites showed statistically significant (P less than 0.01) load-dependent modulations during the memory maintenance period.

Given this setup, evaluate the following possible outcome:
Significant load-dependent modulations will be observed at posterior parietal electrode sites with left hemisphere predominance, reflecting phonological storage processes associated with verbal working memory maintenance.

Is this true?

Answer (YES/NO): NO